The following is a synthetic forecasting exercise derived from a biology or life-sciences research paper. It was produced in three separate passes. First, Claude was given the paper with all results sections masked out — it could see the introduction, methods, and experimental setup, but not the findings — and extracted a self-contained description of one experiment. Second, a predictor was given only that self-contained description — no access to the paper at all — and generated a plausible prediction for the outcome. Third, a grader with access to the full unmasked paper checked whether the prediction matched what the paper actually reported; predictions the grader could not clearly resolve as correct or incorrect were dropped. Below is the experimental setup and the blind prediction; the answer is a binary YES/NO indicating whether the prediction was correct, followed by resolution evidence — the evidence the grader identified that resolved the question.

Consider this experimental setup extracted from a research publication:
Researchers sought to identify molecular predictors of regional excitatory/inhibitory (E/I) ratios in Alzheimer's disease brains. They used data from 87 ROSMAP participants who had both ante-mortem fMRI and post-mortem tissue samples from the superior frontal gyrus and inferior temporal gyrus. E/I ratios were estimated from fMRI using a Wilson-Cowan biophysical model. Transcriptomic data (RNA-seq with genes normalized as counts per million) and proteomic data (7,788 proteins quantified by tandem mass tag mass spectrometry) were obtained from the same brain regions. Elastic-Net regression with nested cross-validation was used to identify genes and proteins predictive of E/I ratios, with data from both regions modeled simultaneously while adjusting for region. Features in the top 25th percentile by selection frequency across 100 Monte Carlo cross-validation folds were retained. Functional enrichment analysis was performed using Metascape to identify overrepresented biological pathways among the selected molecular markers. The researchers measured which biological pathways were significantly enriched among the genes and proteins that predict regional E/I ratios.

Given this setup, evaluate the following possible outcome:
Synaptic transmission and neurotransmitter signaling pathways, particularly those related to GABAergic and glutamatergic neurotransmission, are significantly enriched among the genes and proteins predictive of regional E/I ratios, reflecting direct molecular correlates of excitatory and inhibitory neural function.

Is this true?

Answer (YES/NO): NO